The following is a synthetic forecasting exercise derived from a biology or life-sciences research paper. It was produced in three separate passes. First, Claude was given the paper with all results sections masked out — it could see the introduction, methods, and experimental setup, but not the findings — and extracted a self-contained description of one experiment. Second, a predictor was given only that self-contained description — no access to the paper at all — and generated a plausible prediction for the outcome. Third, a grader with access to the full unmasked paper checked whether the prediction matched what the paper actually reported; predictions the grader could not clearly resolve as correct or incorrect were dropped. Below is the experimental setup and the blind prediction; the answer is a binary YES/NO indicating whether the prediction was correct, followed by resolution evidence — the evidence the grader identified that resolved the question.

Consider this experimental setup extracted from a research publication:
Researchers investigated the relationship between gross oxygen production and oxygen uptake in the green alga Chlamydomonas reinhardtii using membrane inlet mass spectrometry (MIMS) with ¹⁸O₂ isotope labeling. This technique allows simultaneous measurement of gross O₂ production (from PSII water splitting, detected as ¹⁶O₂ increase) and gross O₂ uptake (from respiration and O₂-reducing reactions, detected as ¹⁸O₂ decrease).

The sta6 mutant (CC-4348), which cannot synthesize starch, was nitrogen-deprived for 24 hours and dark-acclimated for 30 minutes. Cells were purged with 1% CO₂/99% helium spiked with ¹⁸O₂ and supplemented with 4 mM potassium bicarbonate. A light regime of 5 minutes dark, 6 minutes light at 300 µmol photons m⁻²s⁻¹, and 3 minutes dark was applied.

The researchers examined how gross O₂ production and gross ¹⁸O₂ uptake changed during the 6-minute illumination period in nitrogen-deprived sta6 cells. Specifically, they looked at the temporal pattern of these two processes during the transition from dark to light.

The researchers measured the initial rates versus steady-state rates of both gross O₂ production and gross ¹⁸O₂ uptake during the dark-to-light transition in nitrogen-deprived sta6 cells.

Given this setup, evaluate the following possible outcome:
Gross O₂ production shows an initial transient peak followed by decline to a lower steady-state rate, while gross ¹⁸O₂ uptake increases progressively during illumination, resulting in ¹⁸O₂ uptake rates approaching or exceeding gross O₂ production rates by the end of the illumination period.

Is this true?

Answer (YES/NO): NO